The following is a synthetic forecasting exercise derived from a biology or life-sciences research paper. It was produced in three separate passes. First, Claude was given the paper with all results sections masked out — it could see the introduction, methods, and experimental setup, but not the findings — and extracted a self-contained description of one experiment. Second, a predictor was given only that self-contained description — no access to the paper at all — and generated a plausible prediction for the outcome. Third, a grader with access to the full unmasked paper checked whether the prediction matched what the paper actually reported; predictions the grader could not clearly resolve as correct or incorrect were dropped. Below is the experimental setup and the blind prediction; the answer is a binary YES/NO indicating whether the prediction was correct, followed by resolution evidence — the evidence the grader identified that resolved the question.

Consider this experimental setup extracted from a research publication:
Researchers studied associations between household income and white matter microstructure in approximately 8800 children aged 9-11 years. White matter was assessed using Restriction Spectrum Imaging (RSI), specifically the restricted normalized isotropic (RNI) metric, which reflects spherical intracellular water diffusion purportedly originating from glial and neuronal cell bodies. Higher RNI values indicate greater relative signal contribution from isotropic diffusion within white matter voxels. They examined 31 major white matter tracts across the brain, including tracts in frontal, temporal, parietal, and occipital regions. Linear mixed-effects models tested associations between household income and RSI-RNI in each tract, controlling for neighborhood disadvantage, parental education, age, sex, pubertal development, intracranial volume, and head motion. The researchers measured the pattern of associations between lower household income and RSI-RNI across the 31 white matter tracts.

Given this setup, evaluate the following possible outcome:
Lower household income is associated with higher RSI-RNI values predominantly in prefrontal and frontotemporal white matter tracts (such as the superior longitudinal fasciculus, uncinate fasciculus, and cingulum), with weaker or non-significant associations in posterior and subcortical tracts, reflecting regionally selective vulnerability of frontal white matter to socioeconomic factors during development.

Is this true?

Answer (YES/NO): NO